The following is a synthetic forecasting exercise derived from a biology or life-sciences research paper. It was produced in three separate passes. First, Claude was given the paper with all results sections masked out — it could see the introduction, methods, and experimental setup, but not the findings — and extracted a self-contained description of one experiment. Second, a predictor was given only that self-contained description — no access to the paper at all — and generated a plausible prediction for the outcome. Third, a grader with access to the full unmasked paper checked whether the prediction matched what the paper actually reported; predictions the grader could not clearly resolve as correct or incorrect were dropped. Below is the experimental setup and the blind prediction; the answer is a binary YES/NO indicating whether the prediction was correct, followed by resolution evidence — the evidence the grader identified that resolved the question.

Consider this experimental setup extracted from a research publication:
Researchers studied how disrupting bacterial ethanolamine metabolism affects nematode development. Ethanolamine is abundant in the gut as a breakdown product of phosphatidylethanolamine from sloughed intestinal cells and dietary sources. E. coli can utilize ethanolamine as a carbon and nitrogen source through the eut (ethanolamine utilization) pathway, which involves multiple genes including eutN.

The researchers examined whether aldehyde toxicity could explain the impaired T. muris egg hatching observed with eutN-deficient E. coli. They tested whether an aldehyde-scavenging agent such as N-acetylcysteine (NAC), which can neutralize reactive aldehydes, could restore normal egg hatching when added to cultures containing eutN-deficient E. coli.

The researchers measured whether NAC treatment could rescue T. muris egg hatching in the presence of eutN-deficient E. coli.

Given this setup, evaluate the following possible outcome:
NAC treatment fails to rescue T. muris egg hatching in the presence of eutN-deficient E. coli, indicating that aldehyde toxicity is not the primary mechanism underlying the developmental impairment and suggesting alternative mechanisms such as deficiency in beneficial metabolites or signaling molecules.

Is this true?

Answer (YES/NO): NO